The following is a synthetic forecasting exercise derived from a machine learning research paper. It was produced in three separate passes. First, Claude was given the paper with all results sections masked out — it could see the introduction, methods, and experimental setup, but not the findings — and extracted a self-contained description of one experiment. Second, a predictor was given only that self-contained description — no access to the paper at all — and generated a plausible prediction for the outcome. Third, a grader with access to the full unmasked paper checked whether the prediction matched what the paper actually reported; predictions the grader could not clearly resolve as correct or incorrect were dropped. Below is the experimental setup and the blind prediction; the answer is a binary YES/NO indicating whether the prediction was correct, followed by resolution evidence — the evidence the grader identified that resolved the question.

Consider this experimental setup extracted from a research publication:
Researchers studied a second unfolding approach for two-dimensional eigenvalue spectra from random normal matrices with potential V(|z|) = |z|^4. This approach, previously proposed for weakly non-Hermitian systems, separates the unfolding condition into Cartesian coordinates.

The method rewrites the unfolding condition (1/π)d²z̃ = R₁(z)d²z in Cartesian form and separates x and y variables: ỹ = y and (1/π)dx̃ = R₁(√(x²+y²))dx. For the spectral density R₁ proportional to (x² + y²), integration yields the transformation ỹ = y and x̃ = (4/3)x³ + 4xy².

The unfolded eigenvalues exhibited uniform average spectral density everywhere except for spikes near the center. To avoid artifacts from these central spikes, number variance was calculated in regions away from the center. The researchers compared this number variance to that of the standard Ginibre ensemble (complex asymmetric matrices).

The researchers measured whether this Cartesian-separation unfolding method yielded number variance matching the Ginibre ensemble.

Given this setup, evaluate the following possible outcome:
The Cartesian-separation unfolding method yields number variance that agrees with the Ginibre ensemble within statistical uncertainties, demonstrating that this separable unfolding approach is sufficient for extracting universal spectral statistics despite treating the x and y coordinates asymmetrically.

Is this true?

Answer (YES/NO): NO